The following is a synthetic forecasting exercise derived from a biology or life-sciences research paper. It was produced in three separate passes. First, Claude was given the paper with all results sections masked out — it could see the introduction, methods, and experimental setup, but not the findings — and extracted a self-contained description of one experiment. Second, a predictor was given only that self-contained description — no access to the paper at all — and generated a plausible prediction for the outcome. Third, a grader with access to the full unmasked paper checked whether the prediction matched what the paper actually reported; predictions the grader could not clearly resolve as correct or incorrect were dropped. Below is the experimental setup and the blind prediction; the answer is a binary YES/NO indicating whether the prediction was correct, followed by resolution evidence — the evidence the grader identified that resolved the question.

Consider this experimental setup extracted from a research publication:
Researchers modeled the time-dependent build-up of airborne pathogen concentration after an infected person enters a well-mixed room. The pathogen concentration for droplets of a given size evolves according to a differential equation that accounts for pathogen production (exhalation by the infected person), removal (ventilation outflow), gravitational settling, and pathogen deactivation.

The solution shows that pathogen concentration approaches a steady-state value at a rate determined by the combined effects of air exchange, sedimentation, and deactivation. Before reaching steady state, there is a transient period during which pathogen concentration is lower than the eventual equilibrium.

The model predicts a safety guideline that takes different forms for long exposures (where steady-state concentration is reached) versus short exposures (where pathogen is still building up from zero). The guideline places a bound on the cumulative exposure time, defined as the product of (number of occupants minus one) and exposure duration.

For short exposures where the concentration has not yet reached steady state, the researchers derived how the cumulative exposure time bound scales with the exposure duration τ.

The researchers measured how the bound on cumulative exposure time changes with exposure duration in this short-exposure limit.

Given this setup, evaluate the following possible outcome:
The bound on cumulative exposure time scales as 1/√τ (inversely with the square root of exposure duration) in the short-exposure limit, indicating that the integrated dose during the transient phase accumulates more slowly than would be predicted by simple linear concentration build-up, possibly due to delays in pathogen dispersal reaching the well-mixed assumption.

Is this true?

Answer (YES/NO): NO